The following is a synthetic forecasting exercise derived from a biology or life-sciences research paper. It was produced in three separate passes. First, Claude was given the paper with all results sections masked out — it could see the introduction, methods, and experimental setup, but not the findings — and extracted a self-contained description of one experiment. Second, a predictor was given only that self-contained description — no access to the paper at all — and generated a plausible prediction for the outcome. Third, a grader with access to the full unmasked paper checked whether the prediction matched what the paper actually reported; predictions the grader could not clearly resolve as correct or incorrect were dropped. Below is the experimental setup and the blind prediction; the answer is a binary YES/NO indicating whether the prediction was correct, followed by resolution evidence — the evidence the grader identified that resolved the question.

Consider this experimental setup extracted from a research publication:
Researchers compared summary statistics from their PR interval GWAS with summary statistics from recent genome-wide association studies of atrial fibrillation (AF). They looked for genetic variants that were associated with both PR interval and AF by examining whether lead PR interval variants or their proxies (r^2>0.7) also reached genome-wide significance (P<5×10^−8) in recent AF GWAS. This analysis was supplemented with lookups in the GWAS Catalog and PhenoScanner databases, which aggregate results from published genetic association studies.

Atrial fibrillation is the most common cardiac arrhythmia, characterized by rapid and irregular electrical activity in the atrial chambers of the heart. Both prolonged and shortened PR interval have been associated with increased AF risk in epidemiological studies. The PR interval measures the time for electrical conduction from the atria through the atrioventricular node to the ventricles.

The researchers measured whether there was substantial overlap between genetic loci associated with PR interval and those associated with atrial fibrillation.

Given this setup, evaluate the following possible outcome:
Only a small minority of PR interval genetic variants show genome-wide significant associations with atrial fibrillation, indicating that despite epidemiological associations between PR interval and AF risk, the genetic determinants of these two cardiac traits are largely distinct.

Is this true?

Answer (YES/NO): NO